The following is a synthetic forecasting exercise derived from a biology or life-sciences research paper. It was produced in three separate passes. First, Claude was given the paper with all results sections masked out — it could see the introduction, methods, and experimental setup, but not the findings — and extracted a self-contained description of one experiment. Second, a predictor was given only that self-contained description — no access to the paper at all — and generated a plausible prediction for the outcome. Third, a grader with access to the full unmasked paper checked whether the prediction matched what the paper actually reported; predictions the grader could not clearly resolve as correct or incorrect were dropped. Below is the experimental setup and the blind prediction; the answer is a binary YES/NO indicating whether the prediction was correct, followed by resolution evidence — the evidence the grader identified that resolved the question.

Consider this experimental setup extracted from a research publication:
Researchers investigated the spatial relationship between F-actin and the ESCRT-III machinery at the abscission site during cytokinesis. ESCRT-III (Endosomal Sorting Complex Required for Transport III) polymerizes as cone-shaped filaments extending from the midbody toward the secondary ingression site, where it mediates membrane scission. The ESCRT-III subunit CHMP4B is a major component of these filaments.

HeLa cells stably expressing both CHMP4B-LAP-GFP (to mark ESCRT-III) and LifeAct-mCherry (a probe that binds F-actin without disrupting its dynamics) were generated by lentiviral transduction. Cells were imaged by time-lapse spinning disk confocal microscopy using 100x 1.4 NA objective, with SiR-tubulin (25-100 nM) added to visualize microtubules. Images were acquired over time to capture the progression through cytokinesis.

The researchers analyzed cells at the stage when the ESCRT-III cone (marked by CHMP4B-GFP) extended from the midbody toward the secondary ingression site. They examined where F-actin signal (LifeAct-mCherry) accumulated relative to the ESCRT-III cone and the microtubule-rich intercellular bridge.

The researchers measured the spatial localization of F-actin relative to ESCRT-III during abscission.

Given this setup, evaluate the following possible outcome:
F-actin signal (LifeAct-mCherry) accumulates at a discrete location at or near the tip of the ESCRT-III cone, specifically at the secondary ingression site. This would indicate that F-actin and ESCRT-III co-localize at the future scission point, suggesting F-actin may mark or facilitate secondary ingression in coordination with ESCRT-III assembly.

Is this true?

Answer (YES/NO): YES